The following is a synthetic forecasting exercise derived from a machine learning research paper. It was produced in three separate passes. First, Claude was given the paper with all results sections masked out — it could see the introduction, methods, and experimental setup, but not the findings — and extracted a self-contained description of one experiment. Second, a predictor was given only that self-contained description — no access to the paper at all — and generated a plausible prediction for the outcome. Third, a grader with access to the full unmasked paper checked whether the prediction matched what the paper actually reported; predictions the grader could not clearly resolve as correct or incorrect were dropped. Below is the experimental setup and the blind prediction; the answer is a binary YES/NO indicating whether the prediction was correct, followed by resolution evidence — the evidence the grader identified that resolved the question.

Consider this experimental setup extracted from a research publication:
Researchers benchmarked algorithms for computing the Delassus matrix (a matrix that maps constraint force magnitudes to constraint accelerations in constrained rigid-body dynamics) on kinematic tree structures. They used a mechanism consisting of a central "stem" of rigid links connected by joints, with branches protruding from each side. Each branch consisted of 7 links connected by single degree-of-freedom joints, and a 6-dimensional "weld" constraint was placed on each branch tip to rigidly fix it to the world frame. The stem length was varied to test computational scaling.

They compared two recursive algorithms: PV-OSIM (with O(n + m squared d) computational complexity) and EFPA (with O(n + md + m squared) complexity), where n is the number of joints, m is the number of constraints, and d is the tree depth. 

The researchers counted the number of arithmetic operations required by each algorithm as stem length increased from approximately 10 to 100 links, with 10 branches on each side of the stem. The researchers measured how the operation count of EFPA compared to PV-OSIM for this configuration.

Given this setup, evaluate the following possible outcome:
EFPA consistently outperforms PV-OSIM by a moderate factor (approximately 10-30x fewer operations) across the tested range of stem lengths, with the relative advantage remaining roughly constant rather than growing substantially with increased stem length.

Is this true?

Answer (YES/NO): NO